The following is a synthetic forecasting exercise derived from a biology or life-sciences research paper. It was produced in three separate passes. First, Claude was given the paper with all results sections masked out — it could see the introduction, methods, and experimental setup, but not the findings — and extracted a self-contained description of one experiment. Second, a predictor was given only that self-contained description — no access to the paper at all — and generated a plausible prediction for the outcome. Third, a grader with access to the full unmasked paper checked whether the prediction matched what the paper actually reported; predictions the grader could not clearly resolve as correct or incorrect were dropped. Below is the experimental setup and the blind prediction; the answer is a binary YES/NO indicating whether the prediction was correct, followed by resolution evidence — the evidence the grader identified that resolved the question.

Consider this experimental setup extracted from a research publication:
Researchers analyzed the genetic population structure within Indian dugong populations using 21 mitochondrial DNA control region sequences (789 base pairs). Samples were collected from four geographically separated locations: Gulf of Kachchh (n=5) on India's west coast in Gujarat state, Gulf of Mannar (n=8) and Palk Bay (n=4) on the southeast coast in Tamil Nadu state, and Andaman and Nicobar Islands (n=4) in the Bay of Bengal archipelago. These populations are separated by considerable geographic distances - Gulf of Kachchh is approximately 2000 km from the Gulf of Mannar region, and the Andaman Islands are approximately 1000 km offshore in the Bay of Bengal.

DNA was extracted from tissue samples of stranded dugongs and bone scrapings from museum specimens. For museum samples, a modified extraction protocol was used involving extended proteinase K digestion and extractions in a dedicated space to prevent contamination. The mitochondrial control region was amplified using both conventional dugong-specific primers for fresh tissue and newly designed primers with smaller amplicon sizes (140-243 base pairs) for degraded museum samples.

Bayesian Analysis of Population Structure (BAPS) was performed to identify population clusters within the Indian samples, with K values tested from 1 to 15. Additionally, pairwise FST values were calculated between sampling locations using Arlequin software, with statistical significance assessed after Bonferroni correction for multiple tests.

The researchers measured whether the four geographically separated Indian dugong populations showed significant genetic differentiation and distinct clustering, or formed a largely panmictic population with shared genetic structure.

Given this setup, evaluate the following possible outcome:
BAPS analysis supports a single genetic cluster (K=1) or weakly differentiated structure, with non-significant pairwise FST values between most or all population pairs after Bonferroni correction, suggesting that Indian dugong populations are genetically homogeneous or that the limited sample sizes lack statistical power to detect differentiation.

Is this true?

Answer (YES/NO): NO